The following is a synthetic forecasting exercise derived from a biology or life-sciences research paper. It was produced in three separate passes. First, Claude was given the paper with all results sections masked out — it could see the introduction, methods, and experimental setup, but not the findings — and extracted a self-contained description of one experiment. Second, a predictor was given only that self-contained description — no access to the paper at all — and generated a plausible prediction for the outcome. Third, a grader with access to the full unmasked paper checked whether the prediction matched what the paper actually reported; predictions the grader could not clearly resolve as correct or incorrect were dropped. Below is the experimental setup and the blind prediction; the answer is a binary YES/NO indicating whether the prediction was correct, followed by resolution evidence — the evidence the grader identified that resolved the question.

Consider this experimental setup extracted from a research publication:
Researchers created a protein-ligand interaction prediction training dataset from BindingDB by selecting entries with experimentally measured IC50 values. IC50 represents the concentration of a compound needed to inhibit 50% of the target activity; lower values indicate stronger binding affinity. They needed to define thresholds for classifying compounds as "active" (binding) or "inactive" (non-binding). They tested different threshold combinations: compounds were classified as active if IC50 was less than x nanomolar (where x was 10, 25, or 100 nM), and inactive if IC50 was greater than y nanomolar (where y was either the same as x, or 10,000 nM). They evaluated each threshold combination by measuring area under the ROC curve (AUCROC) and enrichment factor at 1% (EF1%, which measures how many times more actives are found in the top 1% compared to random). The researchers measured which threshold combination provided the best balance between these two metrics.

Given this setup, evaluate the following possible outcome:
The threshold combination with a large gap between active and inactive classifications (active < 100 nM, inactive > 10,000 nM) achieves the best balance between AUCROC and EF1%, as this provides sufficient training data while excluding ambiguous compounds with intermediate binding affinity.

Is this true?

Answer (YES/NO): YES